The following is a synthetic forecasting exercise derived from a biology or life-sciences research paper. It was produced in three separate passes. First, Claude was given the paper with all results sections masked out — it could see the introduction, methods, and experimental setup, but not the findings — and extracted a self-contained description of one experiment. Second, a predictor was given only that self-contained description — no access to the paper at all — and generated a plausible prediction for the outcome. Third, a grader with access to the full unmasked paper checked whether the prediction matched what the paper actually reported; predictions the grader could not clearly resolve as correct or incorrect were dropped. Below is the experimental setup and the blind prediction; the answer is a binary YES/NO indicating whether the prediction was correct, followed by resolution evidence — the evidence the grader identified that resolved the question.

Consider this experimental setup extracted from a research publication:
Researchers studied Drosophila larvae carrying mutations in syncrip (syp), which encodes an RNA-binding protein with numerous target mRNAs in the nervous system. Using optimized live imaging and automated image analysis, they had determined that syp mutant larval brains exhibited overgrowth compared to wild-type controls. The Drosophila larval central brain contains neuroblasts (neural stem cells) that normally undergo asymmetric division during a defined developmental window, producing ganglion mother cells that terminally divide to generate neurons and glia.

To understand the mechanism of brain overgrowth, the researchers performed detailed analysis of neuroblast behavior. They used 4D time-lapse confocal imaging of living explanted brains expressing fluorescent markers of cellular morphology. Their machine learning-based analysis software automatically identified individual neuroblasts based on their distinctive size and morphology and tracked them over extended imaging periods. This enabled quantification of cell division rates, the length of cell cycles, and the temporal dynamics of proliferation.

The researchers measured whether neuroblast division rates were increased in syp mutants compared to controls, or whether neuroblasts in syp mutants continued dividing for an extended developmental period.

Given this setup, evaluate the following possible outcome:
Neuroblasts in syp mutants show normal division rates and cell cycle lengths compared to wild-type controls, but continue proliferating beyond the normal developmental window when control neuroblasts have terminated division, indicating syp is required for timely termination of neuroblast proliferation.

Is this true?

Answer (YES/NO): YES